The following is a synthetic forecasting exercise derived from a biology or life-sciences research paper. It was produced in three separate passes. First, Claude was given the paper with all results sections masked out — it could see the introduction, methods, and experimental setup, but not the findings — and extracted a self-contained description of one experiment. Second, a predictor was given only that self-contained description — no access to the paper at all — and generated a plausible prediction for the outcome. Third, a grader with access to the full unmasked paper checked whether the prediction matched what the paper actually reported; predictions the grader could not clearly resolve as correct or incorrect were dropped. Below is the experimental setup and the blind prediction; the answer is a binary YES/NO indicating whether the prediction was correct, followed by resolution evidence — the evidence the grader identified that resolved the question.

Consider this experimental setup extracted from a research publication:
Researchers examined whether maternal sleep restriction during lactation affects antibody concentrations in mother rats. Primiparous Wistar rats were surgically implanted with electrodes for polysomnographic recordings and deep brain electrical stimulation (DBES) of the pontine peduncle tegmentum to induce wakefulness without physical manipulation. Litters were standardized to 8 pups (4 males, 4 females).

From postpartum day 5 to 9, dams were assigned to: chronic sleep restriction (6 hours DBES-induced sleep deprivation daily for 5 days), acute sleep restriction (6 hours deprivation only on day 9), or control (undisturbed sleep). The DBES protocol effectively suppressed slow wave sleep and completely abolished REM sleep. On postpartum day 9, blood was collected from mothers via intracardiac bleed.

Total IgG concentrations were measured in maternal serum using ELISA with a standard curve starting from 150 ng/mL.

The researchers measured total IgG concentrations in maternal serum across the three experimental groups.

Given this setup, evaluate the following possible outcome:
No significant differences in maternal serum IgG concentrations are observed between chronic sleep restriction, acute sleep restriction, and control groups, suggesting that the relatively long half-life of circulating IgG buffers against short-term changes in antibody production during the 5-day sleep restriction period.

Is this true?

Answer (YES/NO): YES